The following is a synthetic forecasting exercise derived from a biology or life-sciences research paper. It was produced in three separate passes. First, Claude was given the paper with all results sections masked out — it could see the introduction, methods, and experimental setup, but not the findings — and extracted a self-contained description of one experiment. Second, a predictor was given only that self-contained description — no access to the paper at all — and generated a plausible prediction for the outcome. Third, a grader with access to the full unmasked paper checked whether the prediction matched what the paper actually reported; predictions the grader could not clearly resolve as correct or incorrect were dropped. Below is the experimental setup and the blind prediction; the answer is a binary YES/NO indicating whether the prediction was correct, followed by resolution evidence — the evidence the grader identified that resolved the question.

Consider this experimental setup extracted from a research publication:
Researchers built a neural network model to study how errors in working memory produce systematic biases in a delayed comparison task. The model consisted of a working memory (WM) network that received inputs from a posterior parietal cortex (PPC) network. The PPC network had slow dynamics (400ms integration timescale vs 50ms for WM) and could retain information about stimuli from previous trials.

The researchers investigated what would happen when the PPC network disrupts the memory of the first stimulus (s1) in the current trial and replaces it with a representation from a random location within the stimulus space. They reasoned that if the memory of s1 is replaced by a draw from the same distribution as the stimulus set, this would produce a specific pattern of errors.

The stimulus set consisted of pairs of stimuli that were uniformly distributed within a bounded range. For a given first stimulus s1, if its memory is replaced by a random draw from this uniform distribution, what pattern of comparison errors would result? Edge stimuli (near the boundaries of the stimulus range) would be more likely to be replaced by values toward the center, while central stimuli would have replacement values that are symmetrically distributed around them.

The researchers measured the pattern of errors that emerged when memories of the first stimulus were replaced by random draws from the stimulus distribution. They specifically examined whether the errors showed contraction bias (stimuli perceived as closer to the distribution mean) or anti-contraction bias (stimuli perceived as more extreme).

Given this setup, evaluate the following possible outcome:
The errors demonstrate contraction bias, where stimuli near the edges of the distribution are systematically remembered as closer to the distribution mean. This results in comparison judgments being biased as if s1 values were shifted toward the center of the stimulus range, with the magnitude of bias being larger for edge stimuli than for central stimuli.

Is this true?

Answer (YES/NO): YES